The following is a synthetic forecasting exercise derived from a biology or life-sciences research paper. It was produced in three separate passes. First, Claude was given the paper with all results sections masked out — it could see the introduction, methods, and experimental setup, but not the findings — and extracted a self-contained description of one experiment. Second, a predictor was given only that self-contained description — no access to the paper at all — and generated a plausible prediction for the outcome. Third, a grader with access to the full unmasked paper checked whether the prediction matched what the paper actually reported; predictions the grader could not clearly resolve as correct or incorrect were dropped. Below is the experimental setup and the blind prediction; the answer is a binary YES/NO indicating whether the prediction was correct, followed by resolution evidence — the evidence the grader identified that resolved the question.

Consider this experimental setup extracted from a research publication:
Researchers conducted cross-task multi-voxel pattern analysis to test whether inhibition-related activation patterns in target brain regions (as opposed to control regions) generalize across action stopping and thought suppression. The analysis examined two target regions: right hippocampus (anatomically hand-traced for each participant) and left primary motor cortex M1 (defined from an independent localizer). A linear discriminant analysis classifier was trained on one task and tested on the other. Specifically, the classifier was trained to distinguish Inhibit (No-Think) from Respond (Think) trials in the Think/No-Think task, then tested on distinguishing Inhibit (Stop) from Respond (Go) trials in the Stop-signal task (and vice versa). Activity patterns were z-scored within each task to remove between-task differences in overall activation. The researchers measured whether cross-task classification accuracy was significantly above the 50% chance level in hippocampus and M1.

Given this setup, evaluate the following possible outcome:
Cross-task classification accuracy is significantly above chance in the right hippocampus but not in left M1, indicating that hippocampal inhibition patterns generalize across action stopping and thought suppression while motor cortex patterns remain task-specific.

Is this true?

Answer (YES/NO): NO